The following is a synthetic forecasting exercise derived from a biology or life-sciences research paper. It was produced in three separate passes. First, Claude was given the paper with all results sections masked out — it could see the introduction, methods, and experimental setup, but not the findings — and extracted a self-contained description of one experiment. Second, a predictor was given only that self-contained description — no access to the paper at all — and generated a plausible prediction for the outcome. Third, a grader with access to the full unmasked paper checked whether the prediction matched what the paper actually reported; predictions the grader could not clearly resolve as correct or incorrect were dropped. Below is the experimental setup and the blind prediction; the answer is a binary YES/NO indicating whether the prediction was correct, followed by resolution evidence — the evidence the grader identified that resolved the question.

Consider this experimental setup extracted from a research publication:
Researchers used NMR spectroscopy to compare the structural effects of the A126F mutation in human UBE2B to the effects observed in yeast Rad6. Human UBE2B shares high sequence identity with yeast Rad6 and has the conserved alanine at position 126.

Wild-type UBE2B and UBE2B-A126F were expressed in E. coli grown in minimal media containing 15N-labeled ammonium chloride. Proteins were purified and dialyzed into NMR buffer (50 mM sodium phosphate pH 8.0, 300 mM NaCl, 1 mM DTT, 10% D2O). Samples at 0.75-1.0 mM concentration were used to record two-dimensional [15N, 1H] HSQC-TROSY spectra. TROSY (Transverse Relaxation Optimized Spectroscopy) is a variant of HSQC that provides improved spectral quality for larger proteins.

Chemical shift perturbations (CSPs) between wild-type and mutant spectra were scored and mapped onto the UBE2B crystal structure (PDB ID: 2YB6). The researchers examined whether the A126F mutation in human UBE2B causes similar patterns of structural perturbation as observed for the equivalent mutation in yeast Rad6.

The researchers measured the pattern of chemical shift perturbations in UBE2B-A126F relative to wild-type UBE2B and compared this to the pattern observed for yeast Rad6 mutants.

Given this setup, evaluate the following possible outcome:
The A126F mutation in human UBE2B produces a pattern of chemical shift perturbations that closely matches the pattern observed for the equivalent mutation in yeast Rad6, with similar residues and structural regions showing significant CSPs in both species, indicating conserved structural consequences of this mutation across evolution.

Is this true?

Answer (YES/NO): YES